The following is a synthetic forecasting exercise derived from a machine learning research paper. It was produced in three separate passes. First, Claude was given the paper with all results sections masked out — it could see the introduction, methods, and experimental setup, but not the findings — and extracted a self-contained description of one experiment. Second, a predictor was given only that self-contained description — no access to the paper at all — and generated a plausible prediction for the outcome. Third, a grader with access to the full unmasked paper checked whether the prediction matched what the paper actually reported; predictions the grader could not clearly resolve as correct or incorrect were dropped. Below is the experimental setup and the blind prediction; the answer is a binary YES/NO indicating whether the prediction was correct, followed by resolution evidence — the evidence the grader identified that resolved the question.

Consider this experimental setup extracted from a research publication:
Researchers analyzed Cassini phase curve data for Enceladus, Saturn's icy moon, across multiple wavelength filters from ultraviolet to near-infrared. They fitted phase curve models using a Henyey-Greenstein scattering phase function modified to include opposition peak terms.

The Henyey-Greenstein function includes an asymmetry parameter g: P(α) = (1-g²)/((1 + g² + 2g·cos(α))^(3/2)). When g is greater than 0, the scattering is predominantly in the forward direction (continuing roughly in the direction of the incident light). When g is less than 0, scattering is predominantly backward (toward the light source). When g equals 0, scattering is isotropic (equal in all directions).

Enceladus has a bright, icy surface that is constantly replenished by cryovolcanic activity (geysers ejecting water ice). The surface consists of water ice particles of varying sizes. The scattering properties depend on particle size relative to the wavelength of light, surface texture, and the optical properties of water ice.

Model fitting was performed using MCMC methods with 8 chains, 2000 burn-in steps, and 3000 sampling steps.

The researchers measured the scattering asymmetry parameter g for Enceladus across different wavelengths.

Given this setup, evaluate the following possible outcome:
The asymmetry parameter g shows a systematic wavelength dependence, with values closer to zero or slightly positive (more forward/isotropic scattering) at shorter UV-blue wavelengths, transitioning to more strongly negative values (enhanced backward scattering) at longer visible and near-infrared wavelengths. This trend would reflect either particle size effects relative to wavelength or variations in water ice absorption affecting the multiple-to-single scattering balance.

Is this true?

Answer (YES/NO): NO